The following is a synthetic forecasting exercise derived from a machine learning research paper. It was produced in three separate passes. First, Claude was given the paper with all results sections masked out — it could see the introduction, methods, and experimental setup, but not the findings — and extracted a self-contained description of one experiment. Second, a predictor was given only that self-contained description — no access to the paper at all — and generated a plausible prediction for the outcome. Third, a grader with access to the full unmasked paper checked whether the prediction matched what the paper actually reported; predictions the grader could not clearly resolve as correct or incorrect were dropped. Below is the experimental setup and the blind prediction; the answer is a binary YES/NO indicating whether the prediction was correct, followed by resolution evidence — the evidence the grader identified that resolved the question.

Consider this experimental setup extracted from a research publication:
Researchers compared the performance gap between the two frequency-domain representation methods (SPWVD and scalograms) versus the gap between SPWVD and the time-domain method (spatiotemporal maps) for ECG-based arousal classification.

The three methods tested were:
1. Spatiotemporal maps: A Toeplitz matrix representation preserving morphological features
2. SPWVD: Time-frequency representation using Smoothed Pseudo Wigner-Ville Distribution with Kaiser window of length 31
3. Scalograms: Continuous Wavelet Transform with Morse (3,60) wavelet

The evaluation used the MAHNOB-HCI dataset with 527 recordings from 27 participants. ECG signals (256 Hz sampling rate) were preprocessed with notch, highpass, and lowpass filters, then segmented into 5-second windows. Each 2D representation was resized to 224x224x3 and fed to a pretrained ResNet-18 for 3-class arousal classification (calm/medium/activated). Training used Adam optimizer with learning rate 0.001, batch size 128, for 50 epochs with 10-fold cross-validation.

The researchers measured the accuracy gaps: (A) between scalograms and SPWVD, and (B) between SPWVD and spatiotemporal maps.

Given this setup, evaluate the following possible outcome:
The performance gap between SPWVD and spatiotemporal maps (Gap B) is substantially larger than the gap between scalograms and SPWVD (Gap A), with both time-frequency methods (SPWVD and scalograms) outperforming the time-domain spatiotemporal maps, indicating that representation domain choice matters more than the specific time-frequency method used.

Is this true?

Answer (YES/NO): NO